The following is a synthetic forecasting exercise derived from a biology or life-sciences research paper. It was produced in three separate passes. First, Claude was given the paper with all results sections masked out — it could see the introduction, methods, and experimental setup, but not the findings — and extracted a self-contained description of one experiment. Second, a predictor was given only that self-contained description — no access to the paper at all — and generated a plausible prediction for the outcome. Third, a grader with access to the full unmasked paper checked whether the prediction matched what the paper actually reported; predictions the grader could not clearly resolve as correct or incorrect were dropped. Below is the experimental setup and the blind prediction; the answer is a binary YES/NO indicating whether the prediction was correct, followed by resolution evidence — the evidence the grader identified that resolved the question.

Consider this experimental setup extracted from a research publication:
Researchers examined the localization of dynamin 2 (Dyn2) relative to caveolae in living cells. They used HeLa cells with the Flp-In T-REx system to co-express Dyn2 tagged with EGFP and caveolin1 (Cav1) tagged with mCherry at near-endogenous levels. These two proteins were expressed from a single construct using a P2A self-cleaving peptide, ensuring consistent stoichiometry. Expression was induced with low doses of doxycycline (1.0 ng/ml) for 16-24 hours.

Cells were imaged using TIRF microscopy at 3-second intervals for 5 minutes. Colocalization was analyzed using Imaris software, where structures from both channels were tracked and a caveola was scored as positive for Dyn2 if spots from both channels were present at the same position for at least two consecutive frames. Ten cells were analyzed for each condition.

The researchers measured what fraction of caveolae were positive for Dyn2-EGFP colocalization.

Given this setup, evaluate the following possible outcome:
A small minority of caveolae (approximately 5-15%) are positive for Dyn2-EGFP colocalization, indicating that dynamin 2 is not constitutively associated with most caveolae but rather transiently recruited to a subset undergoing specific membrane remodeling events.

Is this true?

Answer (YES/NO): NO